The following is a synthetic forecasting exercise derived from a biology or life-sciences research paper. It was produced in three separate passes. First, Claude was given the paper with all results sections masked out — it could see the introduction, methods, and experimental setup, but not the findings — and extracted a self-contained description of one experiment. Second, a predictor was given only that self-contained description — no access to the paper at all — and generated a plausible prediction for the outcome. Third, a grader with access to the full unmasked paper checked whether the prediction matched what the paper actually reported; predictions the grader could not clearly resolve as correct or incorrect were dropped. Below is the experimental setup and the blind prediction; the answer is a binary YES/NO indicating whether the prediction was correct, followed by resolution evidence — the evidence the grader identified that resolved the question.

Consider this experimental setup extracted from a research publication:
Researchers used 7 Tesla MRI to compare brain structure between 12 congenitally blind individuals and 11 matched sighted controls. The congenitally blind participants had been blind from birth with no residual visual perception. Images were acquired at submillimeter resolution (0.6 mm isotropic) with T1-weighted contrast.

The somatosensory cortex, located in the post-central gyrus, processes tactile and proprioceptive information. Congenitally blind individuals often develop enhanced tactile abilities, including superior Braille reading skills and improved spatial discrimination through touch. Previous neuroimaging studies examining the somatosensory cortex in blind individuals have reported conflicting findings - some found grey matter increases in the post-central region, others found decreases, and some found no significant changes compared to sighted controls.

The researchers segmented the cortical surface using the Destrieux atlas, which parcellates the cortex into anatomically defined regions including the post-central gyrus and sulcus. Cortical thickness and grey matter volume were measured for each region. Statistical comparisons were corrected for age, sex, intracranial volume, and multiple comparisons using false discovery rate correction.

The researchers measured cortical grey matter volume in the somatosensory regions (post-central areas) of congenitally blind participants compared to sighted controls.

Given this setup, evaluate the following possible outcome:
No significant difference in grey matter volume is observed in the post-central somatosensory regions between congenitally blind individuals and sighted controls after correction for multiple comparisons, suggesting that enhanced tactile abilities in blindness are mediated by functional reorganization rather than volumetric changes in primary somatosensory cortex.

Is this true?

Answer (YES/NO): NO